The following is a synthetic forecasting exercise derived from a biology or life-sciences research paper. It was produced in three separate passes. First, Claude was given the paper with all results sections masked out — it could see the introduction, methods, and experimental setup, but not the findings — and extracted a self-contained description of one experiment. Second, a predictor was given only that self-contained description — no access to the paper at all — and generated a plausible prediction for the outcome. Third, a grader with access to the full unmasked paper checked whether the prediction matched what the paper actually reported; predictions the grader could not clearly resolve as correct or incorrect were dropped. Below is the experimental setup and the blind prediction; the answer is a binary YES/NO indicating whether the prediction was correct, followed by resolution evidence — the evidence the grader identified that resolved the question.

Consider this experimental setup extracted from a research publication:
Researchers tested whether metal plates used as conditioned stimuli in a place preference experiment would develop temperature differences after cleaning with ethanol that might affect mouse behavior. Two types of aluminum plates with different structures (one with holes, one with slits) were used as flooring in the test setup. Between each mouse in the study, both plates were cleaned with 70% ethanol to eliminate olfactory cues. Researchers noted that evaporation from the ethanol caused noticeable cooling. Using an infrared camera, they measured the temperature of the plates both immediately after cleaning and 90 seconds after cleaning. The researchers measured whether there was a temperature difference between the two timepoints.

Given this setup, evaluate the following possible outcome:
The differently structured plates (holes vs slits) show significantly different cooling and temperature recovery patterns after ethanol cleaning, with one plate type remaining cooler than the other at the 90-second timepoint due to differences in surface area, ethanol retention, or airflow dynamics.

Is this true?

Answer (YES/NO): NO